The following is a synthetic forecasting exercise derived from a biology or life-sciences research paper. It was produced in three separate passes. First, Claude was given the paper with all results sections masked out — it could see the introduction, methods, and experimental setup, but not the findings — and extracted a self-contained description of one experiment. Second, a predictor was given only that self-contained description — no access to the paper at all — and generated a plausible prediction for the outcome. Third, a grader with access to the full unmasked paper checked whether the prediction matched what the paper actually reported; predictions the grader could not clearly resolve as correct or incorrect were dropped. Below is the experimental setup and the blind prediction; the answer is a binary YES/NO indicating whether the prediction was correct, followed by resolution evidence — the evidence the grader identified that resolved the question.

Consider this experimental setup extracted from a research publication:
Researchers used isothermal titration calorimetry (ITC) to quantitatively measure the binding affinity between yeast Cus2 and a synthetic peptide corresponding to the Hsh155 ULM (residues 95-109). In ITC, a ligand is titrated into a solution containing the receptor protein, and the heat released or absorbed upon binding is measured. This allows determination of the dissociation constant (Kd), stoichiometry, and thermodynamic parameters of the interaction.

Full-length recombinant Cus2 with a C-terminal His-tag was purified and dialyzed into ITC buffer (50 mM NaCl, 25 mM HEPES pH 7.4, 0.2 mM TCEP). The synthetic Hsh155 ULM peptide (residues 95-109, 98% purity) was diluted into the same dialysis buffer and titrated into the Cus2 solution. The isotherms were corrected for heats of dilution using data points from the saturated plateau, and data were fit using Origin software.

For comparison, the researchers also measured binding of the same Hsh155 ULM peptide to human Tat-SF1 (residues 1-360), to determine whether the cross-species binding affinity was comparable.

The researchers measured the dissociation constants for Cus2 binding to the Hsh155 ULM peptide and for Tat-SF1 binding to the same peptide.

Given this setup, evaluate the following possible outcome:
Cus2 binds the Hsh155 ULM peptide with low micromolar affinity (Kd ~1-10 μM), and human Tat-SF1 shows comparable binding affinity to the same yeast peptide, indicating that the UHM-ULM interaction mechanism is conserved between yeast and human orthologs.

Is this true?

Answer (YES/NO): NO